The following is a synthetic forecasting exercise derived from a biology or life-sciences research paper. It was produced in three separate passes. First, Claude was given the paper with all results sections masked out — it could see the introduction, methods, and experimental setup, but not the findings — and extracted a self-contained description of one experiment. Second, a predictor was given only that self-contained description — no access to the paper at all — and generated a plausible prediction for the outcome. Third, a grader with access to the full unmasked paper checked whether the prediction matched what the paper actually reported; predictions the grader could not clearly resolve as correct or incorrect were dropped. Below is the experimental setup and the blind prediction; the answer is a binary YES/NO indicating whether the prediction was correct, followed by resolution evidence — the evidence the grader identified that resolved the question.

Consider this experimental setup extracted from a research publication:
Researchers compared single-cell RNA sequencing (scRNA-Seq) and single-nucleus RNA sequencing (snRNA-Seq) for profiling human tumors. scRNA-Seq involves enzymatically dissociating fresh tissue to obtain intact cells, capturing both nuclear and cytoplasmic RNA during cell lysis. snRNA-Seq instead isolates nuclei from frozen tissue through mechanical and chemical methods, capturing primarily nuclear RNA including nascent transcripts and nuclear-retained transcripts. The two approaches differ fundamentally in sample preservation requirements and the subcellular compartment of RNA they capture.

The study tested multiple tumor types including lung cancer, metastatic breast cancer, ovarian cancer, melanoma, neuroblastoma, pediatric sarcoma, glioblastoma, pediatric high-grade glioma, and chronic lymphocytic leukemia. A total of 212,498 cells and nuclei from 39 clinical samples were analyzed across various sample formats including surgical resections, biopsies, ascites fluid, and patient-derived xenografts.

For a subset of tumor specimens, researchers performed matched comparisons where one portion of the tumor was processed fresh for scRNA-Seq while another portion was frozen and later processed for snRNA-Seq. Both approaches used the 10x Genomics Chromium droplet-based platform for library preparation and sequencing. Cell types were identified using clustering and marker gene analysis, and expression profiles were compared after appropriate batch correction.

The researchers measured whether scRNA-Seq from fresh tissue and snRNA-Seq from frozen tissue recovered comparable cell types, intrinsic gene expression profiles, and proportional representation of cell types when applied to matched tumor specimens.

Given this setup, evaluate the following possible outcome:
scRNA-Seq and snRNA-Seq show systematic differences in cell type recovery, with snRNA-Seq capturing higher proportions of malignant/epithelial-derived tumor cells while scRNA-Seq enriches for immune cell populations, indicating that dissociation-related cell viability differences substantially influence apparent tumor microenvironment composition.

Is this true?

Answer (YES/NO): YES